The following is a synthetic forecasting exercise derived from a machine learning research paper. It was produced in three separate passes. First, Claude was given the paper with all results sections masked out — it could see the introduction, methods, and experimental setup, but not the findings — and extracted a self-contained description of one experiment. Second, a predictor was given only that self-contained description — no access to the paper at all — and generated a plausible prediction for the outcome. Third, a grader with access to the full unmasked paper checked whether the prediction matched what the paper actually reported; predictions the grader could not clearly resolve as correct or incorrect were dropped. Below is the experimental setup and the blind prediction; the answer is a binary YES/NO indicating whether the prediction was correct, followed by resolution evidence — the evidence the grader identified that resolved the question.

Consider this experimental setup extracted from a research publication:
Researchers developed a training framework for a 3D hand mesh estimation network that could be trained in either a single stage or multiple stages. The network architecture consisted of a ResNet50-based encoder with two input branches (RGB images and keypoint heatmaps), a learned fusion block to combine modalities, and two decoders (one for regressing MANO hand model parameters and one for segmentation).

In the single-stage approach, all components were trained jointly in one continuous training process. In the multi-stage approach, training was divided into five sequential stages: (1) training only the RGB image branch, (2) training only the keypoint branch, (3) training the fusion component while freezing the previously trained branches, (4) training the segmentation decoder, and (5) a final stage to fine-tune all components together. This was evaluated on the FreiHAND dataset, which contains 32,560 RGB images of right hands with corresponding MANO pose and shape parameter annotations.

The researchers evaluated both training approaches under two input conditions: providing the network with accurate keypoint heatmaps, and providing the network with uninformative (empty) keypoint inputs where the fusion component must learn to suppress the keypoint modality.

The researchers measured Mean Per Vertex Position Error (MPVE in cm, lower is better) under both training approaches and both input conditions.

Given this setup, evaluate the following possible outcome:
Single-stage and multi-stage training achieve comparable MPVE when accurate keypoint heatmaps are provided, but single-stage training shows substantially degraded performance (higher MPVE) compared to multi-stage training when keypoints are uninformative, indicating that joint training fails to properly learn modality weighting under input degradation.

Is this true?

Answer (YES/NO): NO